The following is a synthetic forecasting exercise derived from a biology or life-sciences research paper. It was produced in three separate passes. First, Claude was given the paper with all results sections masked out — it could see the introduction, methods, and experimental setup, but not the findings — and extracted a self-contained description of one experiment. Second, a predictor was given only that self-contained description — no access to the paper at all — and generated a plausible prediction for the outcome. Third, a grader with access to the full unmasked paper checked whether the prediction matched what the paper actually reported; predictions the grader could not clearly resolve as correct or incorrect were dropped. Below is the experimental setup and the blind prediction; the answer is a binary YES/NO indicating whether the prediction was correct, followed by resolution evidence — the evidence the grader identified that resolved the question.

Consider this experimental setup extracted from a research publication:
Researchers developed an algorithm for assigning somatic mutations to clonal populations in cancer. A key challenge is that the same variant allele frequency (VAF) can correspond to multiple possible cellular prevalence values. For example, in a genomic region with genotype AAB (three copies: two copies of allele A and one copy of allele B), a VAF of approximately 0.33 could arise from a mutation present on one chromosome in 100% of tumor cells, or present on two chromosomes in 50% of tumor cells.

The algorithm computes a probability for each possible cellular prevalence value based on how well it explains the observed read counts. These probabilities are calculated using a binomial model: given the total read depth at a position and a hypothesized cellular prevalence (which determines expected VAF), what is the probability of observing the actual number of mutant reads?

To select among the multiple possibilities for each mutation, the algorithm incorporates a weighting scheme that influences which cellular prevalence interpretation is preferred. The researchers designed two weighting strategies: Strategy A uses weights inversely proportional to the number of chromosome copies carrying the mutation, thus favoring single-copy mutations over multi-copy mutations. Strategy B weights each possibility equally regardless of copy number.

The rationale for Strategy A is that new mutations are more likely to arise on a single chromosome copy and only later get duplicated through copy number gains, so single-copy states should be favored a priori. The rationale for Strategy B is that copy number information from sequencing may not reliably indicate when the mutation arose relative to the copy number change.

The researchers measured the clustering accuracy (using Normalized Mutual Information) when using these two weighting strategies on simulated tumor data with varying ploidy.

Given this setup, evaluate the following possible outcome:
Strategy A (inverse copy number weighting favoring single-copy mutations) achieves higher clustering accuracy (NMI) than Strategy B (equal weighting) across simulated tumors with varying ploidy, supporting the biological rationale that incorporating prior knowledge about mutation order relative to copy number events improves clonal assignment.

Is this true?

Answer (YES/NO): NO